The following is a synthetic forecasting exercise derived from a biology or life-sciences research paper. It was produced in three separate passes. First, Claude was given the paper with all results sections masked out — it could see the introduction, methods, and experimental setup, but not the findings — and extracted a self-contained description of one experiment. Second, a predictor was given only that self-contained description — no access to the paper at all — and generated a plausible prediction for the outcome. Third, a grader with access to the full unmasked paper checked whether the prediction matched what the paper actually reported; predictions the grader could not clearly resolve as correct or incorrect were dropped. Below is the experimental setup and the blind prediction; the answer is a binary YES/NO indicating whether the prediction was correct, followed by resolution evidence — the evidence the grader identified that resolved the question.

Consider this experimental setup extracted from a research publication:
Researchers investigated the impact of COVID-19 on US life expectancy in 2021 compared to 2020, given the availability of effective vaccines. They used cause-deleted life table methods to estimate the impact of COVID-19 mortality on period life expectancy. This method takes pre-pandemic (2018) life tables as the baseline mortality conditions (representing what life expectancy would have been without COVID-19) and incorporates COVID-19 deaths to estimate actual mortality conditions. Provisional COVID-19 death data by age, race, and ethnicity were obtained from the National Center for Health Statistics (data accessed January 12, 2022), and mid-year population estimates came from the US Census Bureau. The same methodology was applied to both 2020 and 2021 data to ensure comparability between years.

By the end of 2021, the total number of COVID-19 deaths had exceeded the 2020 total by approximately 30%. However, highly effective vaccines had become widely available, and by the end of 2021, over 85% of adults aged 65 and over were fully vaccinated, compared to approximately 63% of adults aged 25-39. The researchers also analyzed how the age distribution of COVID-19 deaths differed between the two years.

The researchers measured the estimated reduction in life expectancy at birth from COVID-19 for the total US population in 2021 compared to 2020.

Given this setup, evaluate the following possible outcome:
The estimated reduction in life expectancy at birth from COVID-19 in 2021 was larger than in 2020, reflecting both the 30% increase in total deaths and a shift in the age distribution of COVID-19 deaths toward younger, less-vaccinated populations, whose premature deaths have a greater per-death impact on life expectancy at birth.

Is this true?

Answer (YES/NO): YES